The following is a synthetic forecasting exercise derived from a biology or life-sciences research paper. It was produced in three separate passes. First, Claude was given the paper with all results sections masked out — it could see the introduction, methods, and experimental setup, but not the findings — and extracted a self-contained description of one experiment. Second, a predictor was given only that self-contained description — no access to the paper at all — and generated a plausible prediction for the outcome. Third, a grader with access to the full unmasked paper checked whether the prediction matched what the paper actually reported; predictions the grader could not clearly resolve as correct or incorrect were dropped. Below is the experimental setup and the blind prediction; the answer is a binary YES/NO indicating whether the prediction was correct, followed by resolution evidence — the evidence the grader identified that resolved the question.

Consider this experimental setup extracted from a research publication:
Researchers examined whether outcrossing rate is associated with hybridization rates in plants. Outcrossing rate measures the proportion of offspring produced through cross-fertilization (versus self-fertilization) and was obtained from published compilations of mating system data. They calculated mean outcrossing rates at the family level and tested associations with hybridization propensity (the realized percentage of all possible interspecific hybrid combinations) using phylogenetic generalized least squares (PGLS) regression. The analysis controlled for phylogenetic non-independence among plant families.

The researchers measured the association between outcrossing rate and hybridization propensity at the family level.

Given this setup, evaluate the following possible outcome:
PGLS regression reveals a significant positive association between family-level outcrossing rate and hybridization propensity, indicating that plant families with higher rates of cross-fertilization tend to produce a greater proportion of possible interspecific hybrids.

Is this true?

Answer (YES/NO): NO